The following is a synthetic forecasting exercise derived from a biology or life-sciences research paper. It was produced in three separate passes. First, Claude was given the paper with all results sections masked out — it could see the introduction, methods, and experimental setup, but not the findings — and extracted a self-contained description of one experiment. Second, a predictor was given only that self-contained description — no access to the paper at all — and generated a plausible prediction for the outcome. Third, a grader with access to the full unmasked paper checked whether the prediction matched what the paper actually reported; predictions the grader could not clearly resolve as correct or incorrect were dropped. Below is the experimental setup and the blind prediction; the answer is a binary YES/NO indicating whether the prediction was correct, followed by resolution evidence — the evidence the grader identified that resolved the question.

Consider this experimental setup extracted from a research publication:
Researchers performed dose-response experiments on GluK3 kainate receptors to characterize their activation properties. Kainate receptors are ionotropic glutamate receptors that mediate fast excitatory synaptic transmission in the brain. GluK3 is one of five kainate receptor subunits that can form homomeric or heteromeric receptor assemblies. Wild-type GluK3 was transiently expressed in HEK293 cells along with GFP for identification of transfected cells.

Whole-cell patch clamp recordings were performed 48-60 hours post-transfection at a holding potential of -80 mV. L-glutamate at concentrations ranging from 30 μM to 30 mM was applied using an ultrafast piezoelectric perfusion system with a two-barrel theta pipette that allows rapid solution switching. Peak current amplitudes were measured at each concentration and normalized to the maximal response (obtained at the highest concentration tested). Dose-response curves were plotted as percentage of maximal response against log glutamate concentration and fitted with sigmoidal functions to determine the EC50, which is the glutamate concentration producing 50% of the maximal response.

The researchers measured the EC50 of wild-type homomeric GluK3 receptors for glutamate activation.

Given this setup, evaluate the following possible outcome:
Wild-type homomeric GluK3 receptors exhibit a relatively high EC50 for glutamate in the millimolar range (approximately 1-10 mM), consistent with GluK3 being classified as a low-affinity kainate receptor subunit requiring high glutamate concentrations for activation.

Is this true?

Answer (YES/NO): YES